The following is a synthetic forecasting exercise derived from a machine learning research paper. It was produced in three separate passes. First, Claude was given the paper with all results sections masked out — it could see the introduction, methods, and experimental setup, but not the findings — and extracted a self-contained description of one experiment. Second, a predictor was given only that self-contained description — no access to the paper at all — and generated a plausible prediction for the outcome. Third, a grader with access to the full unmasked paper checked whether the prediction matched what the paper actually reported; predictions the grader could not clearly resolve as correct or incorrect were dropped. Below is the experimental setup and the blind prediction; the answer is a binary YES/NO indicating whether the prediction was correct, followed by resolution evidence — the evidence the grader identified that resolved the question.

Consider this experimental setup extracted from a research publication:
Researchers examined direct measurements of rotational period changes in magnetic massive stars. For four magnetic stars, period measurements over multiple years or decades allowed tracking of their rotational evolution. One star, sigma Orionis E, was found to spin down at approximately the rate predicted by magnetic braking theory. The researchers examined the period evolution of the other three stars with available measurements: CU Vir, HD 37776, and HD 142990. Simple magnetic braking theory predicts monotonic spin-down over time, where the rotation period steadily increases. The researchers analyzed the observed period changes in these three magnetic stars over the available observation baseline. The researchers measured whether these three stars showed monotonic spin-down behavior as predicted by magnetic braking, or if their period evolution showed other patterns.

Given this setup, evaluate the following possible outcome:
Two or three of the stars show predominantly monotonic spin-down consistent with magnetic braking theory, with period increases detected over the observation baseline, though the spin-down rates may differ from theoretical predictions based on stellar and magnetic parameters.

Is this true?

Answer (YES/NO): NO